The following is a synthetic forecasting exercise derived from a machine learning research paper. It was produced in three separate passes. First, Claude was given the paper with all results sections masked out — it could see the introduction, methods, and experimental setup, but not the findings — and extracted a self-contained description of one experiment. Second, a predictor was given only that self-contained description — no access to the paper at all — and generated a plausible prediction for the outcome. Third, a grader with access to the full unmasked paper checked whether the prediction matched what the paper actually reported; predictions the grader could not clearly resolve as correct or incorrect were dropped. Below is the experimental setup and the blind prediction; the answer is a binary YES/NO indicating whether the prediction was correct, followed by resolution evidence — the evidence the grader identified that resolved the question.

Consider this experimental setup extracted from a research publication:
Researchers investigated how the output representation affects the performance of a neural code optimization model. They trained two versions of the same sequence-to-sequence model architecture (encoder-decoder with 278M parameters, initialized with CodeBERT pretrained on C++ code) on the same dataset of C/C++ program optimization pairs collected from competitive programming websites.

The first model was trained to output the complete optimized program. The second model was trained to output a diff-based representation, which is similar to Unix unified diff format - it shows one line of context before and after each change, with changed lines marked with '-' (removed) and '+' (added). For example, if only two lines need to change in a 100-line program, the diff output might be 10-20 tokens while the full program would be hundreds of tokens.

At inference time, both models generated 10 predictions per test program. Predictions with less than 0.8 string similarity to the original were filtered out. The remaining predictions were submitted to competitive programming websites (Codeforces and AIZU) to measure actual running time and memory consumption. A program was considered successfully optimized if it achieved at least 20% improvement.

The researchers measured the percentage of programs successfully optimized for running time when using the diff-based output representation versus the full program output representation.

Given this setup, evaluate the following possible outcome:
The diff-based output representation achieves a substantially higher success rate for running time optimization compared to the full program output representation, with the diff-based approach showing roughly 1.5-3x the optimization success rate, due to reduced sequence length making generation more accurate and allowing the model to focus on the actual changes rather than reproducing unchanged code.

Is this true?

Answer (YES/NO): YES